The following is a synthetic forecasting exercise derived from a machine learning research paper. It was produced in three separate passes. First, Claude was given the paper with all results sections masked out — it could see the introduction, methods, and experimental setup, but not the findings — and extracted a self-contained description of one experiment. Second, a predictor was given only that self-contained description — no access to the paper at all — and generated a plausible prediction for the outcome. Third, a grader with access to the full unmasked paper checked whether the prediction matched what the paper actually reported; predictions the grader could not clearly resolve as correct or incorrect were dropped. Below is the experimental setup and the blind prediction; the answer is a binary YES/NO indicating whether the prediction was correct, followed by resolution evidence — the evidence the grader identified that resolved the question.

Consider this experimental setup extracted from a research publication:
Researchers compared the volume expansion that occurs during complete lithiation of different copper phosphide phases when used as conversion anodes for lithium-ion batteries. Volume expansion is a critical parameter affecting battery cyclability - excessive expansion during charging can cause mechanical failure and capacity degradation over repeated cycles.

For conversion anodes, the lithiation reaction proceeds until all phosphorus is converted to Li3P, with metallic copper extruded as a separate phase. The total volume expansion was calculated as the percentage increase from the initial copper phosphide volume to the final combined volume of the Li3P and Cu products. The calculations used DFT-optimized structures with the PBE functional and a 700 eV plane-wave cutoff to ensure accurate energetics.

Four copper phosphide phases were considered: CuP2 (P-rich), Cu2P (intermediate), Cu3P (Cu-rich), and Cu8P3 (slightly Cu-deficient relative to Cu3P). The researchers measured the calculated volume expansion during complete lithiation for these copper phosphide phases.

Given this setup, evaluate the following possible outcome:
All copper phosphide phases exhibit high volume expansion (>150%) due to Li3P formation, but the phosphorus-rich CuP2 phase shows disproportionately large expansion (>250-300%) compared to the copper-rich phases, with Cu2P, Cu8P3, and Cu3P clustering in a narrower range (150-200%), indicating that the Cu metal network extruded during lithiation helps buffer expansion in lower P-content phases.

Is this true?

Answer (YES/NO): NO